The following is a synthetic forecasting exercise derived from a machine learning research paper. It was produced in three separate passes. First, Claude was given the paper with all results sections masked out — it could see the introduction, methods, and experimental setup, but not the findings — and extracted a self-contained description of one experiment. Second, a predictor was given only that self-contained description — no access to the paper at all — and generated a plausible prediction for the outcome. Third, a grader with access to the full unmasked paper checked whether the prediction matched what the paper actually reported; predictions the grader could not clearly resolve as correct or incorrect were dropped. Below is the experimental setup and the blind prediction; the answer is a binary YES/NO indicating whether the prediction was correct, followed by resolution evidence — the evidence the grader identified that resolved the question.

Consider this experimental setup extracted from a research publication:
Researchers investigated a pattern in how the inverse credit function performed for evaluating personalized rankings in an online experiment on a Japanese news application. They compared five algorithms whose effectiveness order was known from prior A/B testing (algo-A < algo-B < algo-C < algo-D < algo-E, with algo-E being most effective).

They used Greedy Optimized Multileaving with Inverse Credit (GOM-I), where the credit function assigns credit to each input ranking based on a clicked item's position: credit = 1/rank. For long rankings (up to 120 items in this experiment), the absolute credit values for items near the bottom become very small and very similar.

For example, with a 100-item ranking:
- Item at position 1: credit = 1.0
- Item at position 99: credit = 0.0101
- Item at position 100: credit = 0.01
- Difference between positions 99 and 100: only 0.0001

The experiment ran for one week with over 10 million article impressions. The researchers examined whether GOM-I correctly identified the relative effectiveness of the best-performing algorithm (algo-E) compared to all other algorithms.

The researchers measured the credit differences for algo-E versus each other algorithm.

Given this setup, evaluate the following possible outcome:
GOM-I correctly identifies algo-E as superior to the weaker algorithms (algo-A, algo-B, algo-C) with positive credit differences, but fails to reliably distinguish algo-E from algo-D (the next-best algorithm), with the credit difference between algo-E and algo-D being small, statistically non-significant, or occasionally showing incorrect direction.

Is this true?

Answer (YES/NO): NO